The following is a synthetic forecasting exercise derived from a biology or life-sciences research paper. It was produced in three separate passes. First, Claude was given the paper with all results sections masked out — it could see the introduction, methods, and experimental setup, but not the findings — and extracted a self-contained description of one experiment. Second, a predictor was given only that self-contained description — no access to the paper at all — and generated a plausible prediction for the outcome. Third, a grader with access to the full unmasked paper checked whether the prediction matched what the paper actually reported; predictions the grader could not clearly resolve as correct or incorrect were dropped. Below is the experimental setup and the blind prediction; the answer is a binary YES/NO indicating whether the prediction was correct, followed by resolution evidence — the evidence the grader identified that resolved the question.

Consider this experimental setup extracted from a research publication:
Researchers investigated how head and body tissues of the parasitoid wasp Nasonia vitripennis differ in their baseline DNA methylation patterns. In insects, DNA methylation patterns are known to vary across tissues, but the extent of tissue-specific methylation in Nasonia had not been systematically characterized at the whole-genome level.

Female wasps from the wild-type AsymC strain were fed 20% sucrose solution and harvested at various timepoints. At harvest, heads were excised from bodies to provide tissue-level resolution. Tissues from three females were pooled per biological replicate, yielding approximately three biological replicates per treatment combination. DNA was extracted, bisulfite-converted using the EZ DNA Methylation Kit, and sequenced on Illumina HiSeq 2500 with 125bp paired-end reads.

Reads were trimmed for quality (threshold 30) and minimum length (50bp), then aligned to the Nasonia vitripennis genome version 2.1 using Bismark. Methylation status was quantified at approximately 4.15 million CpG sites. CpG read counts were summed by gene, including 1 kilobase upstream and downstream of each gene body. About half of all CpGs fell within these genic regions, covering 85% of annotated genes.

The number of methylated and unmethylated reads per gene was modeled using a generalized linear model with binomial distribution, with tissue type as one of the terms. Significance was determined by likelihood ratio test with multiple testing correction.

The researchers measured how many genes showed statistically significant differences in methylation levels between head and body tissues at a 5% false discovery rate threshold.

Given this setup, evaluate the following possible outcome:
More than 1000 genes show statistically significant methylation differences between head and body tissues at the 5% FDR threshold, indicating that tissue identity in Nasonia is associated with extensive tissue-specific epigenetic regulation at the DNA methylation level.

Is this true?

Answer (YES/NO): YES